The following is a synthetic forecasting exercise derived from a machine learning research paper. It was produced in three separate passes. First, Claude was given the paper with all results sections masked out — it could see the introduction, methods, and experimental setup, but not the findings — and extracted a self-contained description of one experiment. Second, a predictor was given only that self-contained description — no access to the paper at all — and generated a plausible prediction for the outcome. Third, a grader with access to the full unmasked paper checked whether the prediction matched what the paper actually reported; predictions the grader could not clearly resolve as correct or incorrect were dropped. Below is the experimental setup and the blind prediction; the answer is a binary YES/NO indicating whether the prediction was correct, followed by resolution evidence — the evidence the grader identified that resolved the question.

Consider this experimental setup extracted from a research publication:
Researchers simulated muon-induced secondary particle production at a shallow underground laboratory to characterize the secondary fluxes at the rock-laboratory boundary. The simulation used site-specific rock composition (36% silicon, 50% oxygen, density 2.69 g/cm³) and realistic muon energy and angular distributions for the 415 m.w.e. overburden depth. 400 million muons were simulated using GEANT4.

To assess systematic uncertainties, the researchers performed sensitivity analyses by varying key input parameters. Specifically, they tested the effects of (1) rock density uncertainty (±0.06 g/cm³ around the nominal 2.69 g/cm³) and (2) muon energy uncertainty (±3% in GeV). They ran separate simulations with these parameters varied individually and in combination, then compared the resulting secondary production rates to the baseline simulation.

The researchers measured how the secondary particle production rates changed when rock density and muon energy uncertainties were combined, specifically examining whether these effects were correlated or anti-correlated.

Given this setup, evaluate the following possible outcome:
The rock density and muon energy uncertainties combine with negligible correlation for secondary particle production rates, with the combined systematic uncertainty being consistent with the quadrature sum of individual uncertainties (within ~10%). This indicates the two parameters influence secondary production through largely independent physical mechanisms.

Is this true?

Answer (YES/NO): NO